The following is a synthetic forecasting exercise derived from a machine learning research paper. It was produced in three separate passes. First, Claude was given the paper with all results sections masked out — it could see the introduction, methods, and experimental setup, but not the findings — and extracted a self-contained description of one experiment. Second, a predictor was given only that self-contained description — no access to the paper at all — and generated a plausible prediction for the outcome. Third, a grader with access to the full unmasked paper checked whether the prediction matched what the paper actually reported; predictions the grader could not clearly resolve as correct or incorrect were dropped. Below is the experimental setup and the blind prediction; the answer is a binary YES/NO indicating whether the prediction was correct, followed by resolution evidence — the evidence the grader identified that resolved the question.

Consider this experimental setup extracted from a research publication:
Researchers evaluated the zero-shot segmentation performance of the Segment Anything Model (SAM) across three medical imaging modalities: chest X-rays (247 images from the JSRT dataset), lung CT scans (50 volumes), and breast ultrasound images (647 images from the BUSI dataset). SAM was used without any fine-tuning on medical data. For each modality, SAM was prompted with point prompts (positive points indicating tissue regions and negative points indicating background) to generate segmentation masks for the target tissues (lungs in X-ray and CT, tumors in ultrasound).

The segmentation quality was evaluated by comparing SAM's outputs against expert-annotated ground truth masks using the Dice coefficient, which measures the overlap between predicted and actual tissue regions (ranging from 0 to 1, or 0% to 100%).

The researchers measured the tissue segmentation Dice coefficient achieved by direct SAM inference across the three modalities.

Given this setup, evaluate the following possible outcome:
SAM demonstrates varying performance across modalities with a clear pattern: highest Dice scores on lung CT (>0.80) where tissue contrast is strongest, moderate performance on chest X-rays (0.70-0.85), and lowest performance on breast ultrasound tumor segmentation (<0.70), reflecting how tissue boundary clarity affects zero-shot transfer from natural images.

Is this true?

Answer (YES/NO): NO